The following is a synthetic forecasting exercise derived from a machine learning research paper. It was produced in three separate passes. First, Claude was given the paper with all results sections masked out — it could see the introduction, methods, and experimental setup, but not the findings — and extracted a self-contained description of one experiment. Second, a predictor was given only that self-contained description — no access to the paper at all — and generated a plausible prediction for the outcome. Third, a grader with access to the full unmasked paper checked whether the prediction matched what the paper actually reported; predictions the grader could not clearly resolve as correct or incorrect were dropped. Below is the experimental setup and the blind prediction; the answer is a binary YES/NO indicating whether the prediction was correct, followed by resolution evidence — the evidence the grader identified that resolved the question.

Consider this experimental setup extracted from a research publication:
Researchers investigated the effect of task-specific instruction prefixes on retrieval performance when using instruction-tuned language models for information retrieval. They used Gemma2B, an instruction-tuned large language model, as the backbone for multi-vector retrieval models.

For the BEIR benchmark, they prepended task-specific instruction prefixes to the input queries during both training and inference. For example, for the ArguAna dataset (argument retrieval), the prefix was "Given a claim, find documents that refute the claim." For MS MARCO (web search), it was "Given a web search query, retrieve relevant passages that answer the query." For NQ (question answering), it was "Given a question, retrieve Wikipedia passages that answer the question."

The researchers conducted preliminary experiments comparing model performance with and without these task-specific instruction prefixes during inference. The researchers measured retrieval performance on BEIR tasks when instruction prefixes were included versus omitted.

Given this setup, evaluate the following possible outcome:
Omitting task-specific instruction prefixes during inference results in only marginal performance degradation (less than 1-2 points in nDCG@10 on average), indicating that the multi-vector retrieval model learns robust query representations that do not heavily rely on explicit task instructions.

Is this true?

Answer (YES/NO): NO